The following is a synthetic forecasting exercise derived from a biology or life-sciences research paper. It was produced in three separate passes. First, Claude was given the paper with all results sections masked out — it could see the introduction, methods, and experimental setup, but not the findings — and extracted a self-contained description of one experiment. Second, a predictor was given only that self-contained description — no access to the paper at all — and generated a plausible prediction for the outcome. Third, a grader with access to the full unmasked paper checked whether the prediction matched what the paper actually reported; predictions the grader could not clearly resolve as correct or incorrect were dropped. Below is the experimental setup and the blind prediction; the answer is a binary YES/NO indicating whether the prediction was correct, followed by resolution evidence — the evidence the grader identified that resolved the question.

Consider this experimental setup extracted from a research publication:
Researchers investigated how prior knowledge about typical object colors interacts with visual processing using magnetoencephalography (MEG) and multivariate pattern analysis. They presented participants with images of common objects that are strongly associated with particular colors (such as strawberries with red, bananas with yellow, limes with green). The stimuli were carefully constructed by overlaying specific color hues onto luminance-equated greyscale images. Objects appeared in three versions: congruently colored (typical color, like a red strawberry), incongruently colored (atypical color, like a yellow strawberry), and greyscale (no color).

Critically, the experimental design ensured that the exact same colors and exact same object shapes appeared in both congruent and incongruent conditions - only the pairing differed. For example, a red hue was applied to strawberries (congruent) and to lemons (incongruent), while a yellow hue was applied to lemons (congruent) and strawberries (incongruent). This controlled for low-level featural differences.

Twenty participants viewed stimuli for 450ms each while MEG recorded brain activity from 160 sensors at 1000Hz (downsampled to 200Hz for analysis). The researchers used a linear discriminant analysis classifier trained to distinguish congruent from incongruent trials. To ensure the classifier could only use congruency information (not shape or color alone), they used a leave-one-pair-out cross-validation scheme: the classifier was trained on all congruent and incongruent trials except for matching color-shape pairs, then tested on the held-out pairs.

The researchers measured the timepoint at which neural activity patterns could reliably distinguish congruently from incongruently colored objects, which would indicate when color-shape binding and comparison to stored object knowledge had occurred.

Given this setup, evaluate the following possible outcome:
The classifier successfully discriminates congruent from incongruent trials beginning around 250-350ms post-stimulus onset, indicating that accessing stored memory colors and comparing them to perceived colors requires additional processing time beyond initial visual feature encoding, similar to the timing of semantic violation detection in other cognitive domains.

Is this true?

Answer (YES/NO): YES